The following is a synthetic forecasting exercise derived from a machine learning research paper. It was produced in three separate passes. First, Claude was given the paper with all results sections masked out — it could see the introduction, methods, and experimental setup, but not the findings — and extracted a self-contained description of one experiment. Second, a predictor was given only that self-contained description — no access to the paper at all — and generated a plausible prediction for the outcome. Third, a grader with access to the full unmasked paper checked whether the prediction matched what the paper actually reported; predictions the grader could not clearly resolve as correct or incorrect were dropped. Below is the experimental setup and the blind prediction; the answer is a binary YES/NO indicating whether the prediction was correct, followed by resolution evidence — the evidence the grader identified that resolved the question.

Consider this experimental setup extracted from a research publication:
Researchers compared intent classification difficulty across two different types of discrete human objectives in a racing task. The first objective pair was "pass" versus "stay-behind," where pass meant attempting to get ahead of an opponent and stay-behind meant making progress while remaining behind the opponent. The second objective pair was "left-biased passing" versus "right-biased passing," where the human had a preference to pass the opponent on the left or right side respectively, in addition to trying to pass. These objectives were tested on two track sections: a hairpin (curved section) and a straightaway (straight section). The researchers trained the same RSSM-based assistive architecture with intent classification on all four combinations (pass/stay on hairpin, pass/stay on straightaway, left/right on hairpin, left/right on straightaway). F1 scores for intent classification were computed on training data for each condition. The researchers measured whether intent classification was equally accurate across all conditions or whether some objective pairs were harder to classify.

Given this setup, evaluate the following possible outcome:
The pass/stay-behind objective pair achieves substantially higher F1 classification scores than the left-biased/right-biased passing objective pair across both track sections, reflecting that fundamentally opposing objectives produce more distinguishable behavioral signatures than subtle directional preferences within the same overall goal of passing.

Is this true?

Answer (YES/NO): NO